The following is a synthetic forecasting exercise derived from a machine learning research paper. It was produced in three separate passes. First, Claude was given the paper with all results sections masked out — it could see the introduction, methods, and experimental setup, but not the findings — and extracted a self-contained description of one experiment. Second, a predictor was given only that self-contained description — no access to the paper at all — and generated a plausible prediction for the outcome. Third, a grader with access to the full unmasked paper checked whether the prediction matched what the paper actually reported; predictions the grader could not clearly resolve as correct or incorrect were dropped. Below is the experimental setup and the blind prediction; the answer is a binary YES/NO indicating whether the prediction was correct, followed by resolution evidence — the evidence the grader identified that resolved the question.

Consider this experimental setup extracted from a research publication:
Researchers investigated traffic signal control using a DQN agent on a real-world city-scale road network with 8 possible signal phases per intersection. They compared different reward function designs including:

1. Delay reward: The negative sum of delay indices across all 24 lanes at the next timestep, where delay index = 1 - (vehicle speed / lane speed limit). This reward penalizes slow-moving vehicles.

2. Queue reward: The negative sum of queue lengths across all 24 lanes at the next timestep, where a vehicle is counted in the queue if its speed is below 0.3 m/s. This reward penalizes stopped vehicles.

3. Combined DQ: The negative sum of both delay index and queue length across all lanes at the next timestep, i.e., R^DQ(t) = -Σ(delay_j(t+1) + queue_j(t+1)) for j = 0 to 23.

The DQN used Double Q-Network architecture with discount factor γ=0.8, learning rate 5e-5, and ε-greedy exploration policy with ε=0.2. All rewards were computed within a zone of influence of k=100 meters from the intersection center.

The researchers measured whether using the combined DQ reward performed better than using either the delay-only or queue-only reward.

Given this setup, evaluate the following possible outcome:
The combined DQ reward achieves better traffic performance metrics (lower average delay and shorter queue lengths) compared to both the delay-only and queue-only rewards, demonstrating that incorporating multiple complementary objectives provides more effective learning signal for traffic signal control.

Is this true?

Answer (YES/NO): YES